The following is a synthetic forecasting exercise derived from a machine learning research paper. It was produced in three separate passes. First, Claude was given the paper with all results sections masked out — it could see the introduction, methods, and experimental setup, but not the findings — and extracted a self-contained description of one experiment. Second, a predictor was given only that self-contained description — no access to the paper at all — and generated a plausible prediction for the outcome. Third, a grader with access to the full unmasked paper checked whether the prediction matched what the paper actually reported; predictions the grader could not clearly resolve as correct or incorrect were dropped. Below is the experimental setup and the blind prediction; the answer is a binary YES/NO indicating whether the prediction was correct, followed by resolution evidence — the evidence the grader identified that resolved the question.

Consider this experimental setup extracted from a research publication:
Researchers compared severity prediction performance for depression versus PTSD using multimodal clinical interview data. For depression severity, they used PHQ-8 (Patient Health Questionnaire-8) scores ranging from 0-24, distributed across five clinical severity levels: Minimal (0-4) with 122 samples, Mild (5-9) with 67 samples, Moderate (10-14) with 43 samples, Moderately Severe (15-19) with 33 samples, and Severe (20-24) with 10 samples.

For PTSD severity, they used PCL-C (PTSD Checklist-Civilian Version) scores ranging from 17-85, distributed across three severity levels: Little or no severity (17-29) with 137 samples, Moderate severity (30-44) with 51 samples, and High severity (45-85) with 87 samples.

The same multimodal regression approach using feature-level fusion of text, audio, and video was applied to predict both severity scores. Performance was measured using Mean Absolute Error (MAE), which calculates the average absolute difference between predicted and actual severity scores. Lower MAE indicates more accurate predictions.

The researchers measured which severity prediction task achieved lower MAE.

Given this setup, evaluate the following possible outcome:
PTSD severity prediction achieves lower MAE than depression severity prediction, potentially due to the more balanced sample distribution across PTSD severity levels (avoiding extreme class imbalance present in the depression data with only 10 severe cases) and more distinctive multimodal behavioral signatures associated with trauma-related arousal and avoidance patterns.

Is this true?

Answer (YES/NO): YES